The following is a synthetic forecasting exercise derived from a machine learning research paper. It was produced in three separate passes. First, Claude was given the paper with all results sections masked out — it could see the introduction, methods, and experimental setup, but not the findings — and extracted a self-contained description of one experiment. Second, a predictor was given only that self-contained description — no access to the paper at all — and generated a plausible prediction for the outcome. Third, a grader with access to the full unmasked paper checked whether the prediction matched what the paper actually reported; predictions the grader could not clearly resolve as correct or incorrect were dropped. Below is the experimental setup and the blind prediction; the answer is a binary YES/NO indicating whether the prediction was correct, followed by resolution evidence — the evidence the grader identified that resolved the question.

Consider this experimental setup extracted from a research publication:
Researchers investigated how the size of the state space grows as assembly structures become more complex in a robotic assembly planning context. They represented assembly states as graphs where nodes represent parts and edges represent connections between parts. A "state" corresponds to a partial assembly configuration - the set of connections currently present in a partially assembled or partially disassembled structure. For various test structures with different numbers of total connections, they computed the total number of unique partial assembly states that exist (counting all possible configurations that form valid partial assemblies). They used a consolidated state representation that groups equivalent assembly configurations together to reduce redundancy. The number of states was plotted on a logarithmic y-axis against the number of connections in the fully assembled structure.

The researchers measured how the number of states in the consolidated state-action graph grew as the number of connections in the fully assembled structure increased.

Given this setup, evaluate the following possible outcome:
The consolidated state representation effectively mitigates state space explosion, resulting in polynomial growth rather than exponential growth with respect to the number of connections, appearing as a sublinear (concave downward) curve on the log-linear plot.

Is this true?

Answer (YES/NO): NO